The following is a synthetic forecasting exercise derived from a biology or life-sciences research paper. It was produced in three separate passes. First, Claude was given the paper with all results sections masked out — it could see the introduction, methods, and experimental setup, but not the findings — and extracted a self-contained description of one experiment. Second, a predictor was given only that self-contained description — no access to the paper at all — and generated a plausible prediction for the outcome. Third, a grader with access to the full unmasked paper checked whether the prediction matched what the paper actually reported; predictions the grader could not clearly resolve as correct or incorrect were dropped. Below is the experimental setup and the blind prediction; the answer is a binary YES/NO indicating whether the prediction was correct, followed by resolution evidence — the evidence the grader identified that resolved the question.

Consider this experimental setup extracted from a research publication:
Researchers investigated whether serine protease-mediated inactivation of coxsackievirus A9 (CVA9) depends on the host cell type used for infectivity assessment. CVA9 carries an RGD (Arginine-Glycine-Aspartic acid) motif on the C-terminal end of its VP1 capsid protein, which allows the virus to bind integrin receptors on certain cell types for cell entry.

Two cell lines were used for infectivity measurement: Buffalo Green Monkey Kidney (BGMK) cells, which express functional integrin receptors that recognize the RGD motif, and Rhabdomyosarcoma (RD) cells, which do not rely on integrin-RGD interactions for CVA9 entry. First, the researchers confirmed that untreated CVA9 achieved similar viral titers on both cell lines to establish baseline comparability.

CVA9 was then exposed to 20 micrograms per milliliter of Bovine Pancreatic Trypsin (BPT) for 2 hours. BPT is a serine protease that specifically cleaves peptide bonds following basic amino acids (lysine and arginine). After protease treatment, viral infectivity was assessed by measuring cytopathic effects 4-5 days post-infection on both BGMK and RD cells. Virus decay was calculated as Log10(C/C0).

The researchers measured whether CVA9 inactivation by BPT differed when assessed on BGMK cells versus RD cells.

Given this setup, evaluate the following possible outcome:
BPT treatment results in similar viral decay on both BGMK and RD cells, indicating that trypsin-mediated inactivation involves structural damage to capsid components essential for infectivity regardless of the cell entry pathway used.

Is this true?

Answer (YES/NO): NO